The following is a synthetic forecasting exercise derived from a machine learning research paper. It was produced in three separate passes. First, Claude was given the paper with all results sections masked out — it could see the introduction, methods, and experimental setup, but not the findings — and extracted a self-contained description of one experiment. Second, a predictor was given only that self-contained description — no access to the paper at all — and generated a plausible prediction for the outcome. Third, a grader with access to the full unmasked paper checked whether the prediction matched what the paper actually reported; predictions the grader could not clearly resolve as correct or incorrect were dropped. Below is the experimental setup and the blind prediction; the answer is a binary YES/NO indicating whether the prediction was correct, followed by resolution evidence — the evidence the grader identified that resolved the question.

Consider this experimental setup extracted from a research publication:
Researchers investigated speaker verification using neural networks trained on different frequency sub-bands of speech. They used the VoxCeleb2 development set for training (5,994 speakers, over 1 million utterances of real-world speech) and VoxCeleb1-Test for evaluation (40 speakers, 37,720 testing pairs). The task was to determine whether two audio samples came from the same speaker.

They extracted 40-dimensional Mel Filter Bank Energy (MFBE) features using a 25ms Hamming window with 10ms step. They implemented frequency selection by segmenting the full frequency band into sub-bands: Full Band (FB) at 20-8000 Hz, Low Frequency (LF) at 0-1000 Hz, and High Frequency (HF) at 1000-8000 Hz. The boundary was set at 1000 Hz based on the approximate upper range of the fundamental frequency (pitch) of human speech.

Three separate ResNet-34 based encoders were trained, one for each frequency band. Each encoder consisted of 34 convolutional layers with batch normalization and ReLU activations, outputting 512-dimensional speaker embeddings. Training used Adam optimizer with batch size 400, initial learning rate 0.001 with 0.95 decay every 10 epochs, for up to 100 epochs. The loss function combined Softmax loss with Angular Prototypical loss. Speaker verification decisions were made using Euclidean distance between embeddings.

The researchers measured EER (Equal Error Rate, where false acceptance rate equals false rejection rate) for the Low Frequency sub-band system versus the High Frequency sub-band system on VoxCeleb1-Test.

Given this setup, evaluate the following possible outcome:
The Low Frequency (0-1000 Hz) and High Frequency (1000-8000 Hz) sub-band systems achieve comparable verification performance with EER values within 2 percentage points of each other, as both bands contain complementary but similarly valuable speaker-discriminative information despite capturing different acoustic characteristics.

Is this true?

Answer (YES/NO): NO